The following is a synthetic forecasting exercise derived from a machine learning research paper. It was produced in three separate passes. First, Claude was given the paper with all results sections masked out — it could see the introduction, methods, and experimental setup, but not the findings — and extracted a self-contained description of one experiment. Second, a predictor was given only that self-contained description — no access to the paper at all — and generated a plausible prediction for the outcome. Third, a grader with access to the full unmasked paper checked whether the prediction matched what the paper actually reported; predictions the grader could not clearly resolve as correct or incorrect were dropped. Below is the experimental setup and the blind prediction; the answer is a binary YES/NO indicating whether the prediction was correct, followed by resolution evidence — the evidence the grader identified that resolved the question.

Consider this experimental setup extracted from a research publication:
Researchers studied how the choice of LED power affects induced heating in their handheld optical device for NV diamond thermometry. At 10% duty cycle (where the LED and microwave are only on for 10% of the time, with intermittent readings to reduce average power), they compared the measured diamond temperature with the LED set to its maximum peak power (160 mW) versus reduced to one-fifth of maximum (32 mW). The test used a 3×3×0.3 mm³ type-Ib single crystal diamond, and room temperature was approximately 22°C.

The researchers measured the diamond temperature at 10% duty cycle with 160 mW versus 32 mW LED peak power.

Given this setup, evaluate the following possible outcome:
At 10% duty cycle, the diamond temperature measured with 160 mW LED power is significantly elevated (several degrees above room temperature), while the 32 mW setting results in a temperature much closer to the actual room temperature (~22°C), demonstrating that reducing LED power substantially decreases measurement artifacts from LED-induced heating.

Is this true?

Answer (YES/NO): YES